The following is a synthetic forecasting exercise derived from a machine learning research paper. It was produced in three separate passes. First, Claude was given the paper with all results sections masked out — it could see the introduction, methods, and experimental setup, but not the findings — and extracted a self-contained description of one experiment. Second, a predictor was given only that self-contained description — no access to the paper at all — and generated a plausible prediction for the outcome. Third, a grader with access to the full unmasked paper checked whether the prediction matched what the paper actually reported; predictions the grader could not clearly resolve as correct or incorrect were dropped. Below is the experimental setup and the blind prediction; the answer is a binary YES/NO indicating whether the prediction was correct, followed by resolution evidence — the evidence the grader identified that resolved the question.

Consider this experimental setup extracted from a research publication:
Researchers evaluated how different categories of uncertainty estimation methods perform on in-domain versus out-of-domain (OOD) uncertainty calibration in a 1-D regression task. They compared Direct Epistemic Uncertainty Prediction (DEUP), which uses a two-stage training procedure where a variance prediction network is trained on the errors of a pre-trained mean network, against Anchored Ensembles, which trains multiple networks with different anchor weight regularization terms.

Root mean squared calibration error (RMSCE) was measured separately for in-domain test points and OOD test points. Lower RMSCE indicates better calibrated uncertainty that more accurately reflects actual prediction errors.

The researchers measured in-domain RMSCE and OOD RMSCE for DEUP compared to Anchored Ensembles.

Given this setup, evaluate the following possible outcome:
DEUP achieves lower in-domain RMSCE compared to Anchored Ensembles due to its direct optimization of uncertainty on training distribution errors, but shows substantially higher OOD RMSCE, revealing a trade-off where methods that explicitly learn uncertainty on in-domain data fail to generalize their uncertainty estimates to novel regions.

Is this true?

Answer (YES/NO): YES